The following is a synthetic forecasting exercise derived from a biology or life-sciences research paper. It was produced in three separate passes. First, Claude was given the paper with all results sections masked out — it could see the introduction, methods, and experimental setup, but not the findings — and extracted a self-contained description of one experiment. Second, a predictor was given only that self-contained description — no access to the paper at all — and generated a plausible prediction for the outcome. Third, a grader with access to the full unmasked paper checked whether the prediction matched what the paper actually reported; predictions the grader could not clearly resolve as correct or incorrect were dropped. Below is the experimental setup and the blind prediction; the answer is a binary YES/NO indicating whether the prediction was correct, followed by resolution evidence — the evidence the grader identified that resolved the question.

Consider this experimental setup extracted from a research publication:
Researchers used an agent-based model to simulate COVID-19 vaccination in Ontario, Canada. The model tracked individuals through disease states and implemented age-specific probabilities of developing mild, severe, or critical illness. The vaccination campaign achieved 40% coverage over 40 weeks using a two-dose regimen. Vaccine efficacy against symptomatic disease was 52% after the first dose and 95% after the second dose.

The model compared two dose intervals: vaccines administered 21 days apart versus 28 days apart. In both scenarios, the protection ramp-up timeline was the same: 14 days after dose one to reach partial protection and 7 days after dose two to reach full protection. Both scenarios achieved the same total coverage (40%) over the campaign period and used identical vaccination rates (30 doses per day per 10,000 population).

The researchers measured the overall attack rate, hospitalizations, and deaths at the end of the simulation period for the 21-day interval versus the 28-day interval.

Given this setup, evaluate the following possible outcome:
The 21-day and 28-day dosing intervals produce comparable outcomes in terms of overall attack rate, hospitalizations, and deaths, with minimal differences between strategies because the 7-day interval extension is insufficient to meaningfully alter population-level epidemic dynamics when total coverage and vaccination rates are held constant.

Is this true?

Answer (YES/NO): YES